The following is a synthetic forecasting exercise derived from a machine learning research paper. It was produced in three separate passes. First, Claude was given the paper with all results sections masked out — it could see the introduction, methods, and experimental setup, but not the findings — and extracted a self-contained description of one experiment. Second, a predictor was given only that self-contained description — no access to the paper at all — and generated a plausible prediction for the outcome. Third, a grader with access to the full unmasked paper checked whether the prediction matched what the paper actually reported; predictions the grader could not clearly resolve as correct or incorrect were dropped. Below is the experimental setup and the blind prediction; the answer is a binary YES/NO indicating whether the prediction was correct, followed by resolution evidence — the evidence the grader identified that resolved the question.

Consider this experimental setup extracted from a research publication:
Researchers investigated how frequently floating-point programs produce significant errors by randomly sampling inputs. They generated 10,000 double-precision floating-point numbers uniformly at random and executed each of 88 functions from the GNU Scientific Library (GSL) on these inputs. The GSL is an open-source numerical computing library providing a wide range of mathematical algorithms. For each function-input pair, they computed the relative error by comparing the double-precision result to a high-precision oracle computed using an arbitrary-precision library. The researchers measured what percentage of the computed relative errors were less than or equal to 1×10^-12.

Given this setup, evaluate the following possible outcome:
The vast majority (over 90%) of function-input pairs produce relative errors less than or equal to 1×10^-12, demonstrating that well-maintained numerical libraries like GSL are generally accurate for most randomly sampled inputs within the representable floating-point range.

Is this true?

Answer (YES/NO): NO